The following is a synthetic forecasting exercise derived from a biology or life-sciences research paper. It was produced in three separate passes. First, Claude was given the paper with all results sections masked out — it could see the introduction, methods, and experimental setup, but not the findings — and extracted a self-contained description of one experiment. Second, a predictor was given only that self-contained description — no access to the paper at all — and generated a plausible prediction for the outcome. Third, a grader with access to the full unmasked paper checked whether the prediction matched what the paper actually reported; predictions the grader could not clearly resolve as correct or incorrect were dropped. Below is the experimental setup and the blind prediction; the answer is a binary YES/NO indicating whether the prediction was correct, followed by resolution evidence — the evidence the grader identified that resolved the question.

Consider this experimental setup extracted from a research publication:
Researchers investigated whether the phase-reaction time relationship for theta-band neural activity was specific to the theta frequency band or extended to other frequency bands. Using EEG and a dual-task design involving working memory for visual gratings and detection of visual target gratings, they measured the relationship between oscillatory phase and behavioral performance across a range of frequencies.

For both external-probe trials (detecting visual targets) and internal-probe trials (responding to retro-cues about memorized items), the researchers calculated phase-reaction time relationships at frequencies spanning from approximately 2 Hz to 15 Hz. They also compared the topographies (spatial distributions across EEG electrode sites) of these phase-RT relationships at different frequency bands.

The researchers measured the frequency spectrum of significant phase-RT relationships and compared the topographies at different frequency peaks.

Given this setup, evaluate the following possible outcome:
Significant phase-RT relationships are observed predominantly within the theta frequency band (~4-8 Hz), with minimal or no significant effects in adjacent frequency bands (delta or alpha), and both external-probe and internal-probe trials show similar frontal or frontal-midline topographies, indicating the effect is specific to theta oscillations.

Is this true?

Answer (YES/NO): NO